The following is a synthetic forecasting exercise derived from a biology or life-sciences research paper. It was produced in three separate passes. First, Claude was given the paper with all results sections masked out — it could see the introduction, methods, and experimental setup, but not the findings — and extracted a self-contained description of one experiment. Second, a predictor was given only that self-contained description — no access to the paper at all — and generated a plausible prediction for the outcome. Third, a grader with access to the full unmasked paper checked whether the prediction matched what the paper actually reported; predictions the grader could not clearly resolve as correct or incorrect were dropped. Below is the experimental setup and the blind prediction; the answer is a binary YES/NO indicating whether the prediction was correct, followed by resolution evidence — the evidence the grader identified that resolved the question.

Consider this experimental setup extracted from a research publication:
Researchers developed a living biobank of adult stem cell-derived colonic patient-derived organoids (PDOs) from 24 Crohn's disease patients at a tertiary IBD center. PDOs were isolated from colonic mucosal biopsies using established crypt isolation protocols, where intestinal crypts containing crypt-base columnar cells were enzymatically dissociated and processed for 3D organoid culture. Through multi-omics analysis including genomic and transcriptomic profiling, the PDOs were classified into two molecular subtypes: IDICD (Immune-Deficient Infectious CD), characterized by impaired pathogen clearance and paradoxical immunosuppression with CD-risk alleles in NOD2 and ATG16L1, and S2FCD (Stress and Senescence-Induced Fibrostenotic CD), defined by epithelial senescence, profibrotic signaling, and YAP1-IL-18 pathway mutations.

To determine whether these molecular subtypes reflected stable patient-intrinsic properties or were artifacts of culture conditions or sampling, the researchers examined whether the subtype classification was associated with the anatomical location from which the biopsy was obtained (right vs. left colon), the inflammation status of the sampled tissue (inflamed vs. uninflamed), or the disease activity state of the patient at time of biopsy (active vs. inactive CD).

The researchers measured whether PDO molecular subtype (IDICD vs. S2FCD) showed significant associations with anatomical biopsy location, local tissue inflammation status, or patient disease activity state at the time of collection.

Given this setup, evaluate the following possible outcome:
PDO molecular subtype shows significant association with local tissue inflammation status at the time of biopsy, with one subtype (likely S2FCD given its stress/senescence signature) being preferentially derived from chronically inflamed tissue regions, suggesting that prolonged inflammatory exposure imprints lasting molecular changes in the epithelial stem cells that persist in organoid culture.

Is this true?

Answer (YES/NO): NO